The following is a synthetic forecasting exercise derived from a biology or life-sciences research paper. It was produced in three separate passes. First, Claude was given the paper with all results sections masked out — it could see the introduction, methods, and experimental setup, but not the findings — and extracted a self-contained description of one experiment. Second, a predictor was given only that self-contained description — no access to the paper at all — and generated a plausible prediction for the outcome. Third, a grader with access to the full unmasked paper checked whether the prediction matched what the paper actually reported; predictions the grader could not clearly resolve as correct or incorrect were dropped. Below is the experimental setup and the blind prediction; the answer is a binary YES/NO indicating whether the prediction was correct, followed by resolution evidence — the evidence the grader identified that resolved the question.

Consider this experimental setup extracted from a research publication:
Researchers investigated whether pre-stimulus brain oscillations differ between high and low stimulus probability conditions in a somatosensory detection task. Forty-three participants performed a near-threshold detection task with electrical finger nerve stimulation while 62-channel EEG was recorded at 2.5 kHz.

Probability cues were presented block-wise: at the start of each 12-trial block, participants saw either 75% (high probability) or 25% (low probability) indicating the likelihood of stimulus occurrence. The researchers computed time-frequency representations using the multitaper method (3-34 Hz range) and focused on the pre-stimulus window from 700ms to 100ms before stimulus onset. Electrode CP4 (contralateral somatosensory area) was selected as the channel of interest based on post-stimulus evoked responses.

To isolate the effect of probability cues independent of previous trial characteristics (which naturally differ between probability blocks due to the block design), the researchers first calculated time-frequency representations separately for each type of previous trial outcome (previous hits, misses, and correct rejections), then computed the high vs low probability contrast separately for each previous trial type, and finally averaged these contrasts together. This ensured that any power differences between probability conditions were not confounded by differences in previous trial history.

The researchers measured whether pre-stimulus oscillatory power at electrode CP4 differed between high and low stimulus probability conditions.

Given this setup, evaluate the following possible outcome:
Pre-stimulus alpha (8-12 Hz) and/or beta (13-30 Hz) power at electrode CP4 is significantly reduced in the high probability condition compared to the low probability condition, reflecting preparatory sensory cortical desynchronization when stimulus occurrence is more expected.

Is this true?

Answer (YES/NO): NO